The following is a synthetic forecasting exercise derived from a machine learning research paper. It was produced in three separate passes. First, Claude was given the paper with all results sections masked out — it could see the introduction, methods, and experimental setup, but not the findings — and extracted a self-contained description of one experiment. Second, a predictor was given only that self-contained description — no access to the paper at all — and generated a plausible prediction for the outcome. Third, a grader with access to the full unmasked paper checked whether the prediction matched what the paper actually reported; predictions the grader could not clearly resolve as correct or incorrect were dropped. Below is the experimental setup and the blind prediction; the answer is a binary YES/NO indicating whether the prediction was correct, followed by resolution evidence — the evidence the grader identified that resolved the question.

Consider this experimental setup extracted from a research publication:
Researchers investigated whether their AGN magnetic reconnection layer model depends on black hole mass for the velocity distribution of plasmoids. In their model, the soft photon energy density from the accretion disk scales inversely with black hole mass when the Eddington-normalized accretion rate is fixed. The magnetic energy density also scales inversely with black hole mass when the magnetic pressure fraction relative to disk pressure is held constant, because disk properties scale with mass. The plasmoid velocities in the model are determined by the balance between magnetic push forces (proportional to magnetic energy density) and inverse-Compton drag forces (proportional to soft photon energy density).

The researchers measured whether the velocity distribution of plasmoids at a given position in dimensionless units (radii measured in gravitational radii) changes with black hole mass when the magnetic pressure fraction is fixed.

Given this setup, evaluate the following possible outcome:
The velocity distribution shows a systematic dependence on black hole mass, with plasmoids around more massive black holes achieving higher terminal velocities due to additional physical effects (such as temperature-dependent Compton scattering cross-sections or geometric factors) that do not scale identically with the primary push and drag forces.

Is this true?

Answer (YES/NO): NO